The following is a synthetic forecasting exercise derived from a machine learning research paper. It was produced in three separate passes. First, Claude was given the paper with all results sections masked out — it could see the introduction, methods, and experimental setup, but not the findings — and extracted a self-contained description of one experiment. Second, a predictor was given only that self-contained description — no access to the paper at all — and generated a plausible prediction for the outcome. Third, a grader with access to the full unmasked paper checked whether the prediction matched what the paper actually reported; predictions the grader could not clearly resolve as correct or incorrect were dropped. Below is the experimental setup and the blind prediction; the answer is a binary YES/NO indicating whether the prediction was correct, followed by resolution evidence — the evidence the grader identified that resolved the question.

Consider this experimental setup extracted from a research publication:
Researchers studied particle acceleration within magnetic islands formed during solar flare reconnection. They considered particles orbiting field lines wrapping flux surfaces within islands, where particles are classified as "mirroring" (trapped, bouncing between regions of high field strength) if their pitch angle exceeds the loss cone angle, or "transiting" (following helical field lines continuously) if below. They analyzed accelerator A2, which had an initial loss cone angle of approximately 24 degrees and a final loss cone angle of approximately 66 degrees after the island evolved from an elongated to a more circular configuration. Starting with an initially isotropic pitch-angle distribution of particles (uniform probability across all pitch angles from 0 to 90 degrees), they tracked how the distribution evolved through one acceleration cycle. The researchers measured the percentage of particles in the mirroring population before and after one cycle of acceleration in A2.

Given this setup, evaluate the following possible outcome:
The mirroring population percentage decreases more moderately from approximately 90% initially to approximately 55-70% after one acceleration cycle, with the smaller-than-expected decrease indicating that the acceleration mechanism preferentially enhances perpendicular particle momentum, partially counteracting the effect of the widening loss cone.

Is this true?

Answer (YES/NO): NO